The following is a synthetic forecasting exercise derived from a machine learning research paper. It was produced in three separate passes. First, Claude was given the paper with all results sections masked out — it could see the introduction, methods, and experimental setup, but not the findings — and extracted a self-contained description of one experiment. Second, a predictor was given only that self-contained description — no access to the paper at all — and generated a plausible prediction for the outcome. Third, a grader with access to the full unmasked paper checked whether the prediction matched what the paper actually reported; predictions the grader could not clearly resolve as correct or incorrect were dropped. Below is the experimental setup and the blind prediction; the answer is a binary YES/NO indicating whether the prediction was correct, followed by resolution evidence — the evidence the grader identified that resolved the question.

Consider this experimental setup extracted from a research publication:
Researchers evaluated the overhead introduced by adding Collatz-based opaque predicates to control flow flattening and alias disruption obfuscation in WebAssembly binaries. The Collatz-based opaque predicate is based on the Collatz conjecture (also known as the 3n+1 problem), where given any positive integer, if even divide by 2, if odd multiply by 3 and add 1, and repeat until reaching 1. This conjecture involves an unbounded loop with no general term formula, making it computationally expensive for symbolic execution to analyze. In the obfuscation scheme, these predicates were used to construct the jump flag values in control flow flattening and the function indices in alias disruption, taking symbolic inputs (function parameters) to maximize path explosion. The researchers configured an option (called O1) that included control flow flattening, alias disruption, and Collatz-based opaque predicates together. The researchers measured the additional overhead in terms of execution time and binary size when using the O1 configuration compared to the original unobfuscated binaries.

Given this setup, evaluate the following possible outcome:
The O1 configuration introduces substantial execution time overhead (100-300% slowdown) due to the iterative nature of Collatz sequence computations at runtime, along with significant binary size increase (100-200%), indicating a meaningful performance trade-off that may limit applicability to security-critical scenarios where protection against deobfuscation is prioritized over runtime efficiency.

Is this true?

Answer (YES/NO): NO